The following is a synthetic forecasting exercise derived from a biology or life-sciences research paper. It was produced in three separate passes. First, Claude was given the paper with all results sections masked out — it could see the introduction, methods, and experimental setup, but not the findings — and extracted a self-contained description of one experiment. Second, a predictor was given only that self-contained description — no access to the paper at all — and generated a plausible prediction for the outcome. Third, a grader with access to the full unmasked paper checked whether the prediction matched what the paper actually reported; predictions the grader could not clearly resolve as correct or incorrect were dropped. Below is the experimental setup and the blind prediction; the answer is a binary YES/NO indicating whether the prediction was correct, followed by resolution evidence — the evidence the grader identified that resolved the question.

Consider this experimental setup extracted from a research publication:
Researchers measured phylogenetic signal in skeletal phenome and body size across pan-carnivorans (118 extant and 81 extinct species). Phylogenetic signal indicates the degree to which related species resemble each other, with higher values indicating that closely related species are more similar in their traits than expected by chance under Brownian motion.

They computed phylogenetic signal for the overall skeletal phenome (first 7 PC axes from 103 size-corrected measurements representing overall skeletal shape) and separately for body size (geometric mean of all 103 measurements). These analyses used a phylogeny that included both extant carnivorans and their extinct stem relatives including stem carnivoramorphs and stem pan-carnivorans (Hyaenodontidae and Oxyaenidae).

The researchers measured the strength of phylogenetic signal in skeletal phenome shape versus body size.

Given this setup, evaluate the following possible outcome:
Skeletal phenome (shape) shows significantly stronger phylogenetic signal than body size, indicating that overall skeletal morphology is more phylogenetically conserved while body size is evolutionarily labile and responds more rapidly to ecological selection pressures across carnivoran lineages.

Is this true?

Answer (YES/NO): NO